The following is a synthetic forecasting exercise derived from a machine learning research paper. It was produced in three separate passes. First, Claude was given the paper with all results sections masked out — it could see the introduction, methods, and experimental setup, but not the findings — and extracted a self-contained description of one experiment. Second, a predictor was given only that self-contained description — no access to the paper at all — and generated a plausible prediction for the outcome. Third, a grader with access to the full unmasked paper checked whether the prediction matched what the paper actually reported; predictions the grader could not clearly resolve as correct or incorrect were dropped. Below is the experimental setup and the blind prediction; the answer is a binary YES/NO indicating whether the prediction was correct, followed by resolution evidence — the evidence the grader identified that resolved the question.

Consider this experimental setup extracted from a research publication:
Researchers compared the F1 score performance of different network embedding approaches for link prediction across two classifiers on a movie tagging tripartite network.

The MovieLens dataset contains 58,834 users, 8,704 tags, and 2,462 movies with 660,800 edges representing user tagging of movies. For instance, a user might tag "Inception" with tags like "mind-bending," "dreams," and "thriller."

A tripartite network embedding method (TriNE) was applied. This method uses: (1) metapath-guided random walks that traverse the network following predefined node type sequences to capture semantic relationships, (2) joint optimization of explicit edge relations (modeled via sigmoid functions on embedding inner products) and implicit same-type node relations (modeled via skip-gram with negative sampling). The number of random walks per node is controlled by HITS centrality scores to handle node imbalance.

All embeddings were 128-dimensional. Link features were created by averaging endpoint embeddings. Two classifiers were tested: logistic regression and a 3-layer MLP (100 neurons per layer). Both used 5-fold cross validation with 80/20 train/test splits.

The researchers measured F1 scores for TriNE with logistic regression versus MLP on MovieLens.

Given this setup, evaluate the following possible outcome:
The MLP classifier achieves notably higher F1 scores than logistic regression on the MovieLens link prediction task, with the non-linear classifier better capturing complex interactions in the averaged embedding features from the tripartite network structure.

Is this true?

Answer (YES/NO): NO